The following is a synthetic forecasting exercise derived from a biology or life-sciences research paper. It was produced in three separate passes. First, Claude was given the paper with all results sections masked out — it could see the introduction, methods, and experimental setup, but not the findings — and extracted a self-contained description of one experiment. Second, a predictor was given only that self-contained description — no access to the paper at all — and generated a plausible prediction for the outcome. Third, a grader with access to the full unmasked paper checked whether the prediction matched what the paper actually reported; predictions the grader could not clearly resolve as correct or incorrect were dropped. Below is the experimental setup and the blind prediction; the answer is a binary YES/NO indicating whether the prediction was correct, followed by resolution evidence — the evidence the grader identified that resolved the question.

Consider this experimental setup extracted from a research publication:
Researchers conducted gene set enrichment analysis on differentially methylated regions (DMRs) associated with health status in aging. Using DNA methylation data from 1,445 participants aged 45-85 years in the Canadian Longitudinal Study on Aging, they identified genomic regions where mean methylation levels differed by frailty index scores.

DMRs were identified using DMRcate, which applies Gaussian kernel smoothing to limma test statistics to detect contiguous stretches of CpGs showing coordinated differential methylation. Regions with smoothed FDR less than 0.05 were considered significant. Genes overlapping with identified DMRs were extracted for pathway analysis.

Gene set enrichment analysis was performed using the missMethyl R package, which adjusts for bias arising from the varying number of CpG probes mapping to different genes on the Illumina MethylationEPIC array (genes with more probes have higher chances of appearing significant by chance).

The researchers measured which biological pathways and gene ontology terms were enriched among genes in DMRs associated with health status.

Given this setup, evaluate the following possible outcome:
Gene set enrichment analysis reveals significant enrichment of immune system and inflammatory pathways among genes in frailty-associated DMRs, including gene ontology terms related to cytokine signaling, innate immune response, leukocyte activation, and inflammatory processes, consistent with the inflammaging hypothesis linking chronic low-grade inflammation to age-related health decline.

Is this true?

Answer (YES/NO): YES